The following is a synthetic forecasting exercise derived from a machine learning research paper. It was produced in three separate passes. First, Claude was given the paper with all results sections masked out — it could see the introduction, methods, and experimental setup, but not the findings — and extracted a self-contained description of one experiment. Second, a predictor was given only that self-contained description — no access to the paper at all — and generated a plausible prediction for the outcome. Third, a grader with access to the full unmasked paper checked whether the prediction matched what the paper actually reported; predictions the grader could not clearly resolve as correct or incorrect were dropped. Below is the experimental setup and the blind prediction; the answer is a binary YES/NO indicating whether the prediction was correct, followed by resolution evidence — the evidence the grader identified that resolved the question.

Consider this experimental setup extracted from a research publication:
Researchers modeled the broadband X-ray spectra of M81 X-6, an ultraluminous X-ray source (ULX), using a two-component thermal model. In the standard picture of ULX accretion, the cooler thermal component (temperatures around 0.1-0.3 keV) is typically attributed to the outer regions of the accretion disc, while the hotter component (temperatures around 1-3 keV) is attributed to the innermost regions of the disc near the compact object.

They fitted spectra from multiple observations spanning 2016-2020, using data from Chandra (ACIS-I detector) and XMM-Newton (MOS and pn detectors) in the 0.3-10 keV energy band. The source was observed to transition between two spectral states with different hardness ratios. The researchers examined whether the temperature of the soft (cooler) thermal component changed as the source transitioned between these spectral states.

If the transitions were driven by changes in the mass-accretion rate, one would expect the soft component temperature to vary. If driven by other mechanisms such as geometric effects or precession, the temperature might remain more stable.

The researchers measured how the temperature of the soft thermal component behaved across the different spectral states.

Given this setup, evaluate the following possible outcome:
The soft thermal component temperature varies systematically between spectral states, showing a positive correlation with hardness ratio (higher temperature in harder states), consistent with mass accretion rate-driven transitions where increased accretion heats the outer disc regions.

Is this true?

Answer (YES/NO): NO